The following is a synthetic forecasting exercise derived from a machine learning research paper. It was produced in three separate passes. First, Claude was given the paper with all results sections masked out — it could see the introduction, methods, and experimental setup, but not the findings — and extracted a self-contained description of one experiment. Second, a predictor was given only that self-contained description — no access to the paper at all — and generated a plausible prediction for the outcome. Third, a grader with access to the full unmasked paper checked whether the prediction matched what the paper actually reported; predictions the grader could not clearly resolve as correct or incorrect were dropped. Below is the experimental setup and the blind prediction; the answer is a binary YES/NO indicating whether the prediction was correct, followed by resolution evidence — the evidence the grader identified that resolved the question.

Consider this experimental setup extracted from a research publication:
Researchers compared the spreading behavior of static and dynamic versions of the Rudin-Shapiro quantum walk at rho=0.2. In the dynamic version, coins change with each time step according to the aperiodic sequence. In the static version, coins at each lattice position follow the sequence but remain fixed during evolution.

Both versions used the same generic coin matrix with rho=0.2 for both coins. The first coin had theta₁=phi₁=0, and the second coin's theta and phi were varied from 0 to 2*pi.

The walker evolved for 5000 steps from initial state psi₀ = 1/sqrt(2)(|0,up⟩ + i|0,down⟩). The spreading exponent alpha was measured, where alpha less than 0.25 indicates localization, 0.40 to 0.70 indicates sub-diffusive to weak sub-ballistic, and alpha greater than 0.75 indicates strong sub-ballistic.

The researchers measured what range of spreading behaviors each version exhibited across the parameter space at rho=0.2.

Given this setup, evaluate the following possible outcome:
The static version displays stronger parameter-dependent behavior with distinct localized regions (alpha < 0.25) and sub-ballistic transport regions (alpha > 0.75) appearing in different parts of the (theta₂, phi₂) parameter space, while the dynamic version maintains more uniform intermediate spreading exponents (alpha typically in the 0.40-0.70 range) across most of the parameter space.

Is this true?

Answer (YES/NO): NO